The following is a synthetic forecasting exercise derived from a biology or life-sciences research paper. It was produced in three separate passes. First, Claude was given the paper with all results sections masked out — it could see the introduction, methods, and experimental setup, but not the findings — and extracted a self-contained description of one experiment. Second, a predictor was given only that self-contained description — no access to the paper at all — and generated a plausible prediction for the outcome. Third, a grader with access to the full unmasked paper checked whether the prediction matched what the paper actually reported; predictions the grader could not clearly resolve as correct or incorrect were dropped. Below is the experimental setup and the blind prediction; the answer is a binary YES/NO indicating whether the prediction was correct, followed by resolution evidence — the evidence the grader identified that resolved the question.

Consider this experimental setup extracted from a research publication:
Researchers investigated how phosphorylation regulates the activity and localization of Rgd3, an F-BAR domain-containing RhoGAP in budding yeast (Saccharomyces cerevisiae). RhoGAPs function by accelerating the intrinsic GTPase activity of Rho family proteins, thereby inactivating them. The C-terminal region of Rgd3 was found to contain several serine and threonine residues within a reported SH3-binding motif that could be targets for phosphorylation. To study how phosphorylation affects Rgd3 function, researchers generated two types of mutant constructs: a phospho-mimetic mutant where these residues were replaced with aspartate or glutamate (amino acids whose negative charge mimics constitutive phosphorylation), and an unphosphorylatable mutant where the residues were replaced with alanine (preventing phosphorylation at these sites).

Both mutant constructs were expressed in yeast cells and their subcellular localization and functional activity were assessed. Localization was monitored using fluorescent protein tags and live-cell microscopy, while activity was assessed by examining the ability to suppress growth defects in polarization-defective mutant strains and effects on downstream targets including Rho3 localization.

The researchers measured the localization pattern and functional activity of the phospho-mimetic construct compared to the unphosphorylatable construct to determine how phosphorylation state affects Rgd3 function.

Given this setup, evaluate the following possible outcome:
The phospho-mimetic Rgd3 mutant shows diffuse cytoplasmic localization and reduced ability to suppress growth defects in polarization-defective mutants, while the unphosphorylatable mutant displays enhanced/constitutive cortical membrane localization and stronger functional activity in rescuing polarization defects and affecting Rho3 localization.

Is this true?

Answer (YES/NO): YES